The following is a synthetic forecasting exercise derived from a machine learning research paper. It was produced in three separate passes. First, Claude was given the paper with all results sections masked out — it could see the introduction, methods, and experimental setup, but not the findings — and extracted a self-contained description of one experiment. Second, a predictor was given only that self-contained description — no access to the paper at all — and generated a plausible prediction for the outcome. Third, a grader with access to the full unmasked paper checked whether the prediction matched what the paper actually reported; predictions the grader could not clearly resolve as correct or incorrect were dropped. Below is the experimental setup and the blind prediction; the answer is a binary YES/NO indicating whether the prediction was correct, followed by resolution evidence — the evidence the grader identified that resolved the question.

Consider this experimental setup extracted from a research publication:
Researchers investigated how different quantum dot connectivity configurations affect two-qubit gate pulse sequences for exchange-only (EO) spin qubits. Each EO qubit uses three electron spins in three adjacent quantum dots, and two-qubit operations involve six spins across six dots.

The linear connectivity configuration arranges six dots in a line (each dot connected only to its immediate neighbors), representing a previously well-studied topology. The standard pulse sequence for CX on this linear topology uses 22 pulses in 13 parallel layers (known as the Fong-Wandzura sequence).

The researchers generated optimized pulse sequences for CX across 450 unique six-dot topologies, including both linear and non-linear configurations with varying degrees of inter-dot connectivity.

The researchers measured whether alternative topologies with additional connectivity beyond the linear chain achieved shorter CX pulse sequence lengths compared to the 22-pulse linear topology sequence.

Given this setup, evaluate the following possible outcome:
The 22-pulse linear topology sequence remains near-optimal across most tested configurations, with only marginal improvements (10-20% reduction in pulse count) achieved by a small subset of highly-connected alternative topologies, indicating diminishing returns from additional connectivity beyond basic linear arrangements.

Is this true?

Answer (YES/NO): NO